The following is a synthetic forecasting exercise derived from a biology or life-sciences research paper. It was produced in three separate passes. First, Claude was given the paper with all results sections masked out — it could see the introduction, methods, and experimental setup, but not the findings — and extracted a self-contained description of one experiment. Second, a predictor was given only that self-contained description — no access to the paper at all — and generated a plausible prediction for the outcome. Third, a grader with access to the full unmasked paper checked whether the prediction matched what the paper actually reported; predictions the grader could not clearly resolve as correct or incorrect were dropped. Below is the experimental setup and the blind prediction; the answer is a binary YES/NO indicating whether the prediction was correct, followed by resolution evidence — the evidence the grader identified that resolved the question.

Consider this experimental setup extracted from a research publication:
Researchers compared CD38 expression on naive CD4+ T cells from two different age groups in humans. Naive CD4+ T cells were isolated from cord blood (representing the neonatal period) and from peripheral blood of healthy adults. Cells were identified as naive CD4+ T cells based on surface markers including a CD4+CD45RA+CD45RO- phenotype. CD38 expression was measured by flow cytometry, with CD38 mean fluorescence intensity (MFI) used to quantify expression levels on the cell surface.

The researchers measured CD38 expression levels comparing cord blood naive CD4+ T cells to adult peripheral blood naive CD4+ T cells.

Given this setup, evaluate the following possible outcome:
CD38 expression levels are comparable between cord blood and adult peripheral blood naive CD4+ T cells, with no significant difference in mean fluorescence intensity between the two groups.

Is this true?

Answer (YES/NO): NO